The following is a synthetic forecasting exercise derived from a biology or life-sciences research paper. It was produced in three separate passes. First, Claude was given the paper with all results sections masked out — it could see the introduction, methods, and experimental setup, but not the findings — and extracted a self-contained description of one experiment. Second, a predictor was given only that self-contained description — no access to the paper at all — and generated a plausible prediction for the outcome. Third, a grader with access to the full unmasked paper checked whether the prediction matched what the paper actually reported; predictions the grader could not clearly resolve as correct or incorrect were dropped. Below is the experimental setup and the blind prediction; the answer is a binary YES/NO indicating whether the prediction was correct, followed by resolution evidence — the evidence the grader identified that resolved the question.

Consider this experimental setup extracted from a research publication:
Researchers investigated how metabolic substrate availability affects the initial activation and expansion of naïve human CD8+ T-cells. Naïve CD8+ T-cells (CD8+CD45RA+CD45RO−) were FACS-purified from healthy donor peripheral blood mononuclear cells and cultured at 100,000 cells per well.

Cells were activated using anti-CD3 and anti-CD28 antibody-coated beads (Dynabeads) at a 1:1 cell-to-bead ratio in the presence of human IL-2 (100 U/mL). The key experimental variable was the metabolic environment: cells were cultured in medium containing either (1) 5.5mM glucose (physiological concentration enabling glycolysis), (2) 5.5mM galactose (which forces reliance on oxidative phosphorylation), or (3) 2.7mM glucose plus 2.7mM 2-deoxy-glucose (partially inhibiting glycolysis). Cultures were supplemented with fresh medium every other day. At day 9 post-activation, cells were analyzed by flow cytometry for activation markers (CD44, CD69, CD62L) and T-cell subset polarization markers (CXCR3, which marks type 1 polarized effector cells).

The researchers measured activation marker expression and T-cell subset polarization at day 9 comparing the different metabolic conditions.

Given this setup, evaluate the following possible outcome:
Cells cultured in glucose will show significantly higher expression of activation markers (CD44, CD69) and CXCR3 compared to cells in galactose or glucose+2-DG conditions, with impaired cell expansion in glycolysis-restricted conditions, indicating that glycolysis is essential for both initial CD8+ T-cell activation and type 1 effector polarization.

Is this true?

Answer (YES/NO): NO